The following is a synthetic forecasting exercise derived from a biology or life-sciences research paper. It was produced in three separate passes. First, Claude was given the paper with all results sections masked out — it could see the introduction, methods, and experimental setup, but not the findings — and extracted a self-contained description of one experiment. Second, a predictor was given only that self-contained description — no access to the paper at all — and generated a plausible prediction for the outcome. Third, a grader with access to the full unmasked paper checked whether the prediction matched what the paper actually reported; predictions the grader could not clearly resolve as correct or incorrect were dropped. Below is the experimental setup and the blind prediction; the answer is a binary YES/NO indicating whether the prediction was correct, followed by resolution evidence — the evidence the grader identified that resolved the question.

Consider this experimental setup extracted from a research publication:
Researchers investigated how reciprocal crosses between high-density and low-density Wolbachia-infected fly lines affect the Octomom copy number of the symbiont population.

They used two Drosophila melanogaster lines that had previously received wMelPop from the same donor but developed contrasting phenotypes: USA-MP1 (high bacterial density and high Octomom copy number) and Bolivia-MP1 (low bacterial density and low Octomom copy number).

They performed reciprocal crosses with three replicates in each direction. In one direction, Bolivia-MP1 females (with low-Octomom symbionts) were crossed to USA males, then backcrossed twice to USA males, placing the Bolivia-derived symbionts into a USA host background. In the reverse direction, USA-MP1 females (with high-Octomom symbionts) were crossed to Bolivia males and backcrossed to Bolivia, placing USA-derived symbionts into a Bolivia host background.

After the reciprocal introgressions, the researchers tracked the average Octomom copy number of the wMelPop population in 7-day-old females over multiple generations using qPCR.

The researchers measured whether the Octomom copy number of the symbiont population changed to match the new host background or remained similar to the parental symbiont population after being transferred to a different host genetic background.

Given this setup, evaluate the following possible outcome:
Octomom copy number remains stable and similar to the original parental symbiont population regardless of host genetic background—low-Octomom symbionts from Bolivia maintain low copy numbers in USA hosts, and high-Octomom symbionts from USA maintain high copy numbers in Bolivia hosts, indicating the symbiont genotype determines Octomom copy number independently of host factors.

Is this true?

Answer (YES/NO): NO